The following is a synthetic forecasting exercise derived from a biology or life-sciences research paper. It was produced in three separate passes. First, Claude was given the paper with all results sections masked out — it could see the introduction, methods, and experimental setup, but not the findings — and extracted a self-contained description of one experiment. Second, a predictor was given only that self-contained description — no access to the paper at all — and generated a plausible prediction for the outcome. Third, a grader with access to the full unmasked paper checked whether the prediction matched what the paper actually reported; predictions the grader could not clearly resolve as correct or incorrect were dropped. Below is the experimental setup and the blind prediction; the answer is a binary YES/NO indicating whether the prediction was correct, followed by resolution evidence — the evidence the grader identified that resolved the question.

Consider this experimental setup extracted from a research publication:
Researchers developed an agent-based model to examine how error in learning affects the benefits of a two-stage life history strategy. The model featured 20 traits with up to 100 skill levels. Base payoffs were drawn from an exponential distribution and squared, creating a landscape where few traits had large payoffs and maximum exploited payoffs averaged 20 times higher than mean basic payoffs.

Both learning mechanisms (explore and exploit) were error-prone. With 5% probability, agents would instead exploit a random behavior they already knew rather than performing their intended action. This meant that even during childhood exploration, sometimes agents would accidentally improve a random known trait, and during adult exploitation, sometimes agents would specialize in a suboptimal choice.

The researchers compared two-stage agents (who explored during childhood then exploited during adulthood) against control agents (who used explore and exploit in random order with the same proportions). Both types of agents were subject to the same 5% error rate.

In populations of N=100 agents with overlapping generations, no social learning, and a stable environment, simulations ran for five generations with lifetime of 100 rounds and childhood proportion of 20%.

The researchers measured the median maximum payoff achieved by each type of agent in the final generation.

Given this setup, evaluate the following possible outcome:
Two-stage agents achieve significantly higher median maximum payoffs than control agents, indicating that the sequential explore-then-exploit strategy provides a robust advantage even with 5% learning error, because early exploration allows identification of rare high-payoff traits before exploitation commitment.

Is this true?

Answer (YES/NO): YES